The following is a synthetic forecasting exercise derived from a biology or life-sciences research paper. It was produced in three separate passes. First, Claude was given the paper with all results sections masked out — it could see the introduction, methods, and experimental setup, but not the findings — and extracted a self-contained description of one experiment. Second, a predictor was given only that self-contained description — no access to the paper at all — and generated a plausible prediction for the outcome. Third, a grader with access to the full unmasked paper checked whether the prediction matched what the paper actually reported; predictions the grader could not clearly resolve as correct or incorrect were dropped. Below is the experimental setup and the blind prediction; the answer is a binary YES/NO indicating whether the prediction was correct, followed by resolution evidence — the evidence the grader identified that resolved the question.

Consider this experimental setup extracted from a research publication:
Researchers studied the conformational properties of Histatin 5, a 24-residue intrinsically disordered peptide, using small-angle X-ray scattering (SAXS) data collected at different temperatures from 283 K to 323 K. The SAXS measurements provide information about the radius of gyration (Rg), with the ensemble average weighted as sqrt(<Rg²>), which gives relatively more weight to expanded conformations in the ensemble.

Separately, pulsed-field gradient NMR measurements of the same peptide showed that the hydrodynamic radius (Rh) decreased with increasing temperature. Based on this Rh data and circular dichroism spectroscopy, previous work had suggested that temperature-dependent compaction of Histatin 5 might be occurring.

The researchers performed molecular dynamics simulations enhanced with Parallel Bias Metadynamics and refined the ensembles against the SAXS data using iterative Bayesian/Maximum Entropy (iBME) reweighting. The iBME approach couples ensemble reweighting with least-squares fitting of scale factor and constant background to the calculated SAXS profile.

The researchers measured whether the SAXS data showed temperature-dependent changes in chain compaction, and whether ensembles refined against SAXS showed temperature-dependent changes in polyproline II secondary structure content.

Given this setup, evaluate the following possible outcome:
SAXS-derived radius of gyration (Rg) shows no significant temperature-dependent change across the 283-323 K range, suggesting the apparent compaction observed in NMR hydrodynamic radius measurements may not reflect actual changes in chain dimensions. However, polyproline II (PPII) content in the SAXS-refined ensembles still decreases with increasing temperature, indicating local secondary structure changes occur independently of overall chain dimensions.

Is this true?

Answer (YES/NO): NO